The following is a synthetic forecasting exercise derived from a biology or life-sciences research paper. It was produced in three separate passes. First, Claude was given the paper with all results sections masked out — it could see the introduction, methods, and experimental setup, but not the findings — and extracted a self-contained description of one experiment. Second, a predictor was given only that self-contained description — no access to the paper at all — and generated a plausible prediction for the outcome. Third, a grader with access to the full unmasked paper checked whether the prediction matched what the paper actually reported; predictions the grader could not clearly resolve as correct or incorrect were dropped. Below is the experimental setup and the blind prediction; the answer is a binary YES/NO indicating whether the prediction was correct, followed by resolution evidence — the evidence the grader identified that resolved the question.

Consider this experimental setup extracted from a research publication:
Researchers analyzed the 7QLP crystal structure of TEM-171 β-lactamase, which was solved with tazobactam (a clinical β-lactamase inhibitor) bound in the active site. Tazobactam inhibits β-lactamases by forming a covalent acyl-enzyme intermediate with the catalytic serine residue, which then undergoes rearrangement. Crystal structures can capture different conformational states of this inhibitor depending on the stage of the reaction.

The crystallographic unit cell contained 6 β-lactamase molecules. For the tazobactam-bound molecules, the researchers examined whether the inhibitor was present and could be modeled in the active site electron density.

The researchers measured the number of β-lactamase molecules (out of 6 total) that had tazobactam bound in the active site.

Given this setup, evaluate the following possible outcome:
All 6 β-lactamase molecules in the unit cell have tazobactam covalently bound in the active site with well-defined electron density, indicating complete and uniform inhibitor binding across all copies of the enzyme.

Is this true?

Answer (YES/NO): NO